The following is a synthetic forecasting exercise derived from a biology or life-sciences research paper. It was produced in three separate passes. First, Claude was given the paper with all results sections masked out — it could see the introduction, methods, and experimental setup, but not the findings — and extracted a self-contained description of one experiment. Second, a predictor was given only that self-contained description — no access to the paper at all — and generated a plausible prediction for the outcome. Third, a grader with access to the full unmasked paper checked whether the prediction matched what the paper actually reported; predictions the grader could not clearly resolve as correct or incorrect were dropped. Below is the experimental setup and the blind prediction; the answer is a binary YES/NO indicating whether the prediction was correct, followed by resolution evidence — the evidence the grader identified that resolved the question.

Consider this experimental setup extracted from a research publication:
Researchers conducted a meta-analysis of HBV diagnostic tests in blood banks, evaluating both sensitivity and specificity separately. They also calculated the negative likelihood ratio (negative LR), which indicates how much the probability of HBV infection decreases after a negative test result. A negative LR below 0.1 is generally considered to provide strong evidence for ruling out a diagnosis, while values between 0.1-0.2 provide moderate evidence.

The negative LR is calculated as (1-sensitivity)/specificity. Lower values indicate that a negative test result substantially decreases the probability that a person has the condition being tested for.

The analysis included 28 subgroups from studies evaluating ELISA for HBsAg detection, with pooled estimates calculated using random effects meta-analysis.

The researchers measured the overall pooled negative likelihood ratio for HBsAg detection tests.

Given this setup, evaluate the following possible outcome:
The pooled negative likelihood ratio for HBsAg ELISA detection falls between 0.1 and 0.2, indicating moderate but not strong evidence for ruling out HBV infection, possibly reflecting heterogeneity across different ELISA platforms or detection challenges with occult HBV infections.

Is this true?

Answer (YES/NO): NO